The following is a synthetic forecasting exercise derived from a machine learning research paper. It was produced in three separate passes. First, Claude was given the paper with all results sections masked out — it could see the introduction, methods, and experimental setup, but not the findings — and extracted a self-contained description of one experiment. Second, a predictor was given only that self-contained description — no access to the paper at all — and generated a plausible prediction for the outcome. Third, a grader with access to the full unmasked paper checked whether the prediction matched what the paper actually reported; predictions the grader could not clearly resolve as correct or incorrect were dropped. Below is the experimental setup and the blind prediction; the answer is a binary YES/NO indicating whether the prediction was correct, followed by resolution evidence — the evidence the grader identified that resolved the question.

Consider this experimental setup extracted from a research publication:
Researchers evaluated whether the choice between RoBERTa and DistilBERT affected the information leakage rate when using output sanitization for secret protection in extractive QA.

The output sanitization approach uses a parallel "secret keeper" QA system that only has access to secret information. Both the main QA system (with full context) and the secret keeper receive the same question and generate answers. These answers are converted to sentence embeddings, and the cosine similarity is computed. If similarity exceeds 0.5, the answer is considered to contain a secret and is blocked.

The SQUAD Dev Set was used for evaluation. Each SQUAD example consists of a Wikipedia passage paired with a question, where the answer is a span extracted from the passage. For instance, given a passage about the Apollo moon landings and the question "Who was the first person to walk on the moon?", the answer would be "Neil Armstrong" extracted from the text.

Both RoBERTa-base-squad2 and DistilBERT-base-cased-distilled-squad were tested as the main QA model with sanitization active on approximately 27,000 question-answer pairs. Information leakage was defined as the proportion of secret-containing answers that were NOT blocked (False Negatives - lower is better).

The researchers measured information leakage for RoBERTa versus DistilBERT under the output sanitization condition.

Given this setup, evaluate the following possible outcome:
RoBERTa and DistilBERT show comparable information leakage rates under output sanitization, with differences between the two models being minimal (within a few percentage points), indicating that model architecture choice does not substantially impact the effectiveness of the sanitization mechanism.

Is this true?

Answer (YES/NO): YES